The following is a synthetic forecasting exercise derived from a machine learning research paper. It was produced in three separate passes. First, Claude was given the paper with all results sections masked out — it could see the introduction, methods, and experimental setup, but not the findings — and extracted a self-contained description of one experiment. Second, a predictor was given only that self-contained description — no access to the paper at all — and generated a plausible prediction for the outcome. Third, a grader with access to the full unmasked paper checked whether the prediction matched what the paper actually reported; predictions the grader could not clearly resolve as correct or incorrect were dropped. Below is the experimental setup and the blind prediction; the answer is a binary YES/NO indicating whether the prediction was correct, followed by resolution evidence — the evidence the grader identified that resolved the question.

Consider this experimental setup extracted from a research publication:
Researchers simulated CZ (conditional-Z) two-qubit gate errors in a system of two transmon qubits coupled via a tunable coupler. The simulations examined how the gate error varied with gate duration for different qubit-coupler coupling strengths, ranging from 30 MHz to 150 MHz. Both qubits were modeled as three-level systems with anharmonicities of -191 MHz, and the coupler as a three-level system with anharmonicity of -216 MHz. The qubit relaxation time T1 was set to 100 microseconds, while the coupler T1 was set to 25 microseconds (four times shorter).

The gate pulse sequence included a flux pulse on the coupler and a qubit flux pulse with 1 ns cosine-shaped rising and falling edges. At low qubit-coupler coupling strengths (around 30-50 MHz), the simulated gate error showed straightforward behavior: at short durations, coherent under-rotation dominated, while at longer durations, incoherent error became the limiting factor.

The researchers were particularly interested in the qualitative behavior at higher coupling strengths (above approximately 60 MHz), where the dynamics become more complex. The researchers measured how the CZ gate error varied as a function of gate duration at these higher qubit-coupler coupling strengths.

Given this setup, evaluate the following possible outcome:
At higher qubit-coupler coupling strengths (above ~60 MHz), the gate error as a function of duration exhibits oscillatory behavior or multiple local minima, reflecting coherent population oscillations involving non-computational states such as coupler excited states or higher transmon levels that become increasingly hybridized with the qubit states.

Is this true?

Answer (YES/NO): NO